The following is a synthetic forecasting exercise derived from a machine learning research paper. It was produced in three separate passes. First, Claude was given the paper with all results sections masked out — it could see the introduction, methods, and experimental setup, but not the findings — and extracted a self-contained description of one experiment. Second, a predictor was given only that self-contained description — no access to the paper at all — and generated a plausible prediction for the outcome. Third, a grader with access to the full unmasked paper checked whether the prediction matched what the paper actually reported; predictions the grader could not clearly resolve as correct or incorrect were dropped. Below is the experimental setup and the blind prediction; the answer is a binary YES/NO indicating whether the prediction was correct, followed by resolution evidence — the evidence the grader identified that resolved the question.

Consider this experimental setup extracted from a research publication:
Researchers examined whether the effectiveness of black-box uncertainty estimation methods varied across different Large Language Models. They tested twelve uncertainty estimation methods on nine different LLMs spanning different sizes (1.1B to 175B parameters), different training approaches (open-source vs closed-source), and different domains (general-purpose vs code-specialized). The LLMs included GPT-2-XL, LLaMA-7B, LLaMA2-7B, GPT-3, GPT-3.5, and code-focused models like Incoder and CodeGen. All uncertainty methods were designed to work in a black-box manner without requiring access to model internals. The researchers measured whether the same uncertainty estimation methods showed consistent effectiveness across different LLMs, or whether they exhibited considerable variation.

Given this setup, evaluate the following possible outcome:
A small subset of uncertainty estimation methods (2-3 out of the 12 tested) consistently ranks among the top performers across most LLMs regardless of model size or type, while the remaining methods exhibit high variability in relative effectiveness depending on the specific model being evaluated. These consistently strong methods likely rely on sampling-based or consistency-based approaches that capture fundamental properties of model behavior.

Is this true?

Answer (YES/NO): YES